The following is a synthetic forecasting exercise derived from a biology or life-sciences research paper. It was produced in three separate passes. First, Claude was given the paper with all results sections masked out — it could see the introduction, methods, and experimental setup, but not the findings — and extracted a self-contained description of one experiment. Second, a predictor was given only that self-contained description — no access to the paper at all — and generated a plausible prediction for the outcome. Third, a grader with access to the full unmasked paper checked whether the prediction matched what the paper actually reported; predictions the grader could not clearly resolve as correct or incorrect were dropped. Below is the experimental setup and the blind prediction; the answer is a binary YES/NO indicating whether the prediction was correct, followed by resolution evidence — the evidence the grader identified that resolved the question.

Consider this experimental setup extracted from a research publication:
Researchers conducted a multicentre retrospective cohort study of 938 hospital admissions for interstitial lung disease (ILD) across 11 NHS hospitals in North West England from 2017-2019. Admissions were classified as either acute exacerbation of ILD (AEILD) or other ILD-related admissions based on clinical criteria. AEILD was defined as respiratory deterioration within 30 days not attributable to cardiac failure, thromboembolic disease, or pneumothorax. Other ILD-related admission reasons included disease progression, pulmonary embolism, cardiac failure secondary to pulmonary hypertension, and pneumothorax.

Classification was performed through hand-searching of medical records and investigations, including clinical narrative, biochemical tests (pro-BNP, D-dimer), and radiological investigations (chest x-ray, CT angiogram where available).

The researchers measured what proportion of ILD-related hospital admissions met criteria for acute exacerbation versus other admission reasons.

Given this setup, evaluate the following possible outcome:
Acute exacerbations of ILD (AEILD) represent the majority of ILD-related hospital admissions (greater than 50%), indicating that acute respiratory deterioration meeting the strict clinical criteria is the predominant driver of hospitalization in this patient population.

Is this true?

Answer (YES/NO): YES